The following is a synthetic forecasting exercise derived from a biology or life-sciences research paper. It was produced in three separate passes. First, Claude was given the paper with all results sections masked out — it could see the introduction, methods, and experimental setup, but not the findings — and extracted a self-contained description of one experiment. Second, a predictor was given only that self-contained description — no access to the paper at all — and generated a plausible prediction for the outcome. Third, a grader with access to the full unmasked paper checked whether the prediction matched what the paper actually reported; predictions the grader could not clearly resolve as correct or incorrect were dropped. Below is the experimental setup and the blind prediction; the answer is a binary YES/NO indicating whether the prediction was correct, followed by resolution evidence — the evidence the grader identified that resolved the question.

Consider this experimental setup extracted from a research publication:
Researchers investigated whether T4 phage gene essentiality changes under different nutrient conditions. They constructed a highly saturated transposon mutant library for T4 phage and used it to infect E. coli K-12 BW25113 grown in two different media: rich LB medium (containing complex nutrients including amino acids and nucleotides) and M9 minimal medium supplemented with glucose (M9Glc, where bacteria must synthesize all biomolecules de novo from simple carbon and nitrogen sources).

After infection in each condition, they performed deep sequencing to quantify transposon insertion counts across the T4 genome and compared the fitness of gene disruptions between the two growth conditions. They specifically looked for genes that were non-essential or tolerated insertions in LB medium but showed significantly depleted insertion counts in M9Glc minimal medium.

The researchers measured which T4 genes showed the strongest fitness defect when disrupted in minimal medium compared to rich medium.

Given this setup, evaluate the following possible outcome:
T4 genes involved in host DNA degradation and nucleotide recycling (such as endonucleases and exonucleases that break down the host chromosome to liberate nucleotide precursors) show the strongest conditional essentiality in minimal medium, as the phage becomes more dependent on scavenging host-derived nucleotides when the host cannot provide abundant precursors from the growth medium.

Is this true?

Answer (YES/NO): NO